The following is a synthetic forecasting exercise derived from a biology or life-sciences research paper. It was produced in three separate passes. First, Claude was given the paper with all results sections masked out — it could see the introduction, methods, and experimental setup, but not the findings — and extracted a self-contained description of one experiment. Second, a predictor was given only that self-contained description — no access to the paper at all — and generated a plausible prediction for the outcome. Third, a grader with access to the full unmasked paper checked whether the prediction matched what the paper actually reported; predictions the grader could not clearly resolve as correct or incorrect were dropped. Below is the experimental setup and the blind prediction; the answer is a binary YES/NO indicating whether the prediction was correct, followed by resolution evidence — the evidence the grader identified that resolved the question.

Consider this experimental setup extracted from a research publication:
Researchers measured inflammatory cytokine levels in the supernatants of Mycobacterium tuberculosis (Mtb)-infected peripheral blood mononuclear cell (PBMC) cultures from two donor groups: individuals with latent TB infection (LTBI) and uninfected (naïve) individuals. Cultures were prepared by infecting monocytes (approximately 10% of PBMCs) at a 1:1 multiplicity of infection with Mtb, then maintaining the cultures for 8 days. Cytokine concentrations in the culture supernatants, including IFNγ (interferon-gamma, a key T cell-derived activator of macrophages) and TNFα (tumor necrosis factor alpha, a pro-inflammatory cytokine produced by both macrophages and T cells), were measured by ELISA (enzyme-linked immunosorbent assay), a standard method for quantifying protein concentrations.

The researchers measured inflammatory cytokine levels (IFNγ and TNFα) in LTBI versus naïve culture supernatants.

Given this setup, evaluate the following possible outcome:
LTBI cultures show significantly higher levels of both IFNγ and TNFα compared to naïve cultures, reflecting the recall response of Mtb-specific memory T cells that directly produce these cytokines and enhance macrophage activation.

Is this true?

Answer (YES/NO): YES